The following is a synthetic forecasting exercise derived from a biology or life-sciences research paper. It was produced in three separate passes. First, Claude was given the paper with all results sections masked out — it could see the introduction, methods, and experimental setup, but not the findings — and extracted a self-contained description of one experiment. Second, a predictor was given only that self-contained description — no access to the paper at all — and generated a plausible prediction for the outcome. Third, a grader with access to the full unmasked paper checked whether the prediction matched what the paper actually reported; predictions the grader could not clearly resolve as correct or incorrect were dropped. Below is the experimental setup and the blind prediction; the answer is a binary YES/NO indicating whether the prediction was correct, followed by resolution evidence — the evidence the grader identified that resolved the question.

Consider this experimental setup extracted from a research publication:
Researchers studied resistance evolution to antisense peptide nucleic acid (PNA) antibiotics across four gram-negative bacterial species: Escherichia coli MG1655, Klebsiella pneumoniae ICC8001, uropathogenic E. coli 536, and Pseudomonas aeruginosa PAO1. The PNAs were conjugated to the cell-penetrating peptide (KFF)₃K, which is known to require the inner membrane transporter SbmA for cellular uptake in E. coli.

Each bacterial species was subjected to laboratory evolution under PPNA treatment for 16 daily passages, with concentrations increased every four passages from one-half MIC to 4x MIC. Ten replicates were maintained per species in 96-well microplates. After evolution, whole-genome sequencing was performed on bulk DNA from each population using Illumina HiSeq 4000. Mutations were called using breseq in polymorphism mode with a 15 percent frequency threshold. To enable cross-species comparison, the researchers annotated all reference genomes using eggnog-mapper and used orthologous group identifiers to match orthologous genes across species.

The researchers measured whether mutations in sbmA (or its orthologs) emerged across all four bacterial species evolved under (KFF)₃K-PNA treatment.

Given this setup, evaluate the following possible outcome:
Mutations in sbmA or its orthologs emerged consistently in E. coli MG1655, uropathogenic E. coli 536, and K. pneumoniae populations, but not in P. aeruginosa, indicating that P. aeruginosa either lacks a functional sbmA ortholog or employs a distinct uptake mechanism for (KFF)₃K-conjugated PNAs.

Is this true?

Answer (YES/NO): NO